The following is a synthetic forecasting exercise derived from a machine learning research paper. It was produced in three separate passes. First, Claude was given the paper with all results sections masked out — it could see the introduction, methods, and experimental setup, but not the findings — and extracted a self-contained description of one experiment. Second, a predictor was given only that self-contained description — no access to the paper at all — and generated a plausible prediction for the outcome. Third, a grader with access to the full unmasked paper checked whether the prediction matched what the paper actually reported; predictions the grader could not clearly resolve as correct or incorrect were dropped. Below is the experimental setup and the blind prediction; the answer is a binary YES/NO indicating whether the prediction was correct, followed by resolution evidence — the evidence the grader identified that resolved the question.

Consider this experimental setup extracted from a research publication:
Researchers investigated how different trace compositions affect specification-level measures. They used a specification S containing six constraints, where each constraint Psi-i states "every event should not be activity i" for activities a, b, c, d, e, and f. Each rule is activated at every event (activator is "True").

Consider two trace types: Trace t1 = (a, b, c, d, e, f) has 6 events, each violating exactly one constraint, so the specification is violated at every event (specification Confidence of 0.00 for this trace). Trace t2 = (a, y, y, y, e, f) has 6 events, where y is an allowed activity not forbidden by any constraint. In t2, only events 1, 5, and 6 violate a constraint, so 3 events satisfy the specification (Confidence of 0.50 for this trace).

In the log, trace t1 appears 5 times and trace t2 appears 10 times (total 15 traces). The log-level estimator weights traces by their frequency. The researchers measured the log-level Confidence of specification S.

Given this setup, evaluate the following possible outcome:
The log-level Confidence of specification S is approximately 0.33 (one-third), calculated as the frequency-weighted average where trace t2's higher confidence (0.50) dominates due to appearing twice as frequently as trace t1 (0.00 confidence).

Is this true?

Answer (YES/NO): YES